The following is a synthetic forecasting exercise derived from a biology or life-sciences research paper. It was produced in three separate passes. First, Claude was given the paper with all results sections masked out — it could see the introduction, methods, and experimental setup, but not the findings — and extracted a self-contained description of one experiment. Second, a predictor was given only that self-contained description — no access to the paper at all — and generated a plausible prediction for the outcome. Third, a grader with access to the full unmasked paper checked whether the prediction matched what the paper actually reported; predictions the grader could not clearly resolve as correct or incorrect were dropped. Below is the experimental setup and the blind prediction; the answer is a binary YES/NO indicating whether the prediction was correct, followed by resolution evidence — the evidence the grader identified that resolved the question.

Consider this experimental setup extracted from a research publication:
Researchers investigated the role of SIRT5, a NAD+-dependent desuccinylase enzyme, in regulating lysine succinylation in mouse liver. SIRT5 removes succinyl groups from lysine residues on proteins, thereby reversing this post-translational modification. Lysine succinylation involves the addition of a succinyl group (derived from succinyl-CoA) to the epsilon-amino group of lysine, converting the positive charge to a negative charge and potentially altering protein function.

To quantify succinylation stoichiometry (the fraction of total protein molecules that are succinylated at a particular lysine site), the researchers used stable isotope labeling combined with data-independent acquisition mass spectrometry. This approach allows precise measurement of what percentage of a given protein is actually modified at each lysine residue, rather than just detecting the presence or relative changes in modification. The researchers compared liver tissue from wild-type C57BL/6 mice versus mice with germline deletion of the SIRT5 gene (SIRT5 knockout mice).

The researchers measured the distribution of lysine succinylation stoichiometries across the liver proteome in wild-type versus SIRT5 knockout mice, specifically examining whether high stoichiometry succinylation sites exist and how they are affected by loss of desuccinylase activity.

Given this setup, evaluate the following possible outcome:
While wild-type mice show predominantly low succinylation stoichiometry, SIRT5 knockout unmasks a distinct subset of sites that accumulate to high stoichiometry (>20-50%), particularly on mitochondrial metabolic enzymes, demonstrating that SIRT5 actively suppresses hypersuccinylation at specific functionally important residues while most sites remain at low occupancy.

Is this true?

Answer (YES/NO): YES